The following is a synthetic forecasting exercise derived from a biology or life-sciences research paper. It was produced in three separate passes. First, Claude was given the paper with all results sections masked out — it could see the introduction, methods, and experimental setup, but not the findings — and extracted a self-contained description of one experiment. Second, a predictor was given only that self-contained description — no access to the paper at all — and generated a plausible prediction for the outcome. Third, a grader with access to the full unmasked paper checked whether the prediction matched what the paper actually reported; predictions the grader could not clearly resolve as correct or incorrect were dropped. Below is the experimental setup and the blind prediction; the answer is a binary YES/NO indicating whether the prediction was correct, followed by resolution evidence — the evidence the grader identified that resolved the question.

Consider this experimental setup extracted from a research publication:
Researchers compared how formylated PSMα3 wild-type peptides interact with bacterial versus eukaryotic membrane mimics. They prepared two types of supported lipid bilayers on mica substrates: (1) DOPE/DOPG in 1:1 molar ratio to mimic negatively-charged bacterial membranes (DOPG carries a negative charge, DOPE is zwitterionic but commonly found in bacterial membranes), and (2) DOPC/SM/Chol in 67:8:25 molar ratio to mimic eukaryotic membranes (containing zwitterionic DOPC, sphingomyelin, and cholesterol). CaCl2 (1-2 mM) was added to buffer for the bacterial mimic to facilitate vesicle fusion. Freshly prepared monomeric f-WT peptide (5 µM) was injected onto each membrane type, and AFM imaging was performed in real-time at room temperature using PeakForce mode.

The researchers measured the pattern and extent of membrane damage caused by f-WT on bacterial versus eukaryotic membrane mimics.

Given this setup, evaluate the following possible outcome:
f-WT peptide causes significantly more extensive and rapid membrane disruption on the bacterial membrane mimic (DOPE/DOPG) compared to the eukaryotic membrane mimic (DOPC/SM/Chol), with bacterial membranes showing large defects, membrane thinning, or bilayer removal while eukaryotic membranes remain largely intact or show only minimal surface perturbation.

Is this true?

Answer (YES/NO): NO